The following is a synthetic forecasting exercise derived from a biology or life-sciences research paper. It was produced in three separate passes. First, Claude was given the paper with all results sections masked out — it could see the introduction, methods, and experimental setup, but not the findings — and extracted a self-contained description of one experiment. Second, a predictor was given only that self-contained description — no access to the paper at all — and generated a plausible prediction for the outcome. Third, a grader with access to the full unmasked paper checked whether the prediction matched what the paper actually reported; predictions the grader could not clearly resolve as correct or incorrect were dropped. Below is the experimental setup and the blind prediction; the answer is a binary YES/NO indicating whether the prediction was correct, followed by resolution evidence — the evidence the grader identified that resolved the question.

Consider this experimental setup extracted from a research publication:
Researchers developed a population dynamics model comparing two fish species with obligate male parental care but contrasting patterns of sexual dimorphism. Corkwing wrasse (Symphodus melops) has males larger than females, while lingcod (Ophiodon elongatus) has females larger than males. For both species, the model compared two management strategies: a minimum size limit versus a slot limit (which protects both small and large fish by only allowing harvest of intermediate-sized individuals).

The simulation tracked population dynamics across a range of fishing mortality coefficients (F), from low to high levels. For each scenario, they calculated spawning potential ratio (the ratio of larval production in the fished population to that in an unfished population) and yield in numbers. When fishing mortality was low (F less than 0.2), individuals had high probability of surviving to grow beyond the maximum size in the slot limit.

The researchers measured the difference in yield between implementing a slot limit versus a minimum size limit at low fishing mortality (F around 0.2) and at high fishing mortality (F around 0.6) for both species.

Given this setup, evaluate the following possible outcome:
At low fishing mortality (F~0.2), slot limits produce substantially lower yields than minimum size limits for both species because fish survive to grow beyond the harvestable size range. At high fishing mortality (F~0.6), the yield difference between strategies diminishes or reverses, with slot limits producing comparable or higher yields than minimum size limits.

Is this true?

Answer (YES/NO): NO